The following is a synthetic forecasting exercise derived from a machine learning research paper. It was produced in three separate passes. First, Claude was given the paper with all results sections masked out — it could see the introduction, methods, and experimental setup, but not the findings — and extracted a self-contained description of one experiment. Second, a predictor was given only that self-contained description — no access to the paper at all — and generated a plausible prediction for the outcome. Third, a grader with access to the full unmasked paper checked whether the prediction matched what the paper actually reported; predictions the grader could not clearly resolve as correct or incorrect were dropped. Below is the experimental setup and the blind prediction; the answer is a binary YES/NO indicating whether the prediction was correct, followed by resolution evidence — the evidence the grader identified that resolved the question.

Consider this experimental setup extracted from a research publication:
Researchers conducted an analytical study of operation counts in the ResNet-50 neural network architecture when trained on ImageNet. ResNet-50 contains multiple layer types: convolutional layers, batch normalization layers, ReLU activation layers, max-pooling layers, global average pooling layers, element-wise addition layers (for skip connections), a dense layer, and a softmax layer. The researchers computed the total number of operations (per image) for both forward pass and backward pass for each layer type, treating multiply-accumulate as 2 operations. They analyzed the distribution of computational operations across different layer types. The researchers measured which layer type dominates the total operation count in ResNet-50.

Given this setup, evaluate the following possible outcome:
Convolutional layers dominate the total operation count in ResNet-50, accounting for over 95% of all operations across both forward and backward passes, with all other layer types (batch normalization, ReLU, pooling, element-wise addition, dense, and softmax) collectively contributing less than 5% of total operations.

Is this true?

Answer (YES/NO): YES